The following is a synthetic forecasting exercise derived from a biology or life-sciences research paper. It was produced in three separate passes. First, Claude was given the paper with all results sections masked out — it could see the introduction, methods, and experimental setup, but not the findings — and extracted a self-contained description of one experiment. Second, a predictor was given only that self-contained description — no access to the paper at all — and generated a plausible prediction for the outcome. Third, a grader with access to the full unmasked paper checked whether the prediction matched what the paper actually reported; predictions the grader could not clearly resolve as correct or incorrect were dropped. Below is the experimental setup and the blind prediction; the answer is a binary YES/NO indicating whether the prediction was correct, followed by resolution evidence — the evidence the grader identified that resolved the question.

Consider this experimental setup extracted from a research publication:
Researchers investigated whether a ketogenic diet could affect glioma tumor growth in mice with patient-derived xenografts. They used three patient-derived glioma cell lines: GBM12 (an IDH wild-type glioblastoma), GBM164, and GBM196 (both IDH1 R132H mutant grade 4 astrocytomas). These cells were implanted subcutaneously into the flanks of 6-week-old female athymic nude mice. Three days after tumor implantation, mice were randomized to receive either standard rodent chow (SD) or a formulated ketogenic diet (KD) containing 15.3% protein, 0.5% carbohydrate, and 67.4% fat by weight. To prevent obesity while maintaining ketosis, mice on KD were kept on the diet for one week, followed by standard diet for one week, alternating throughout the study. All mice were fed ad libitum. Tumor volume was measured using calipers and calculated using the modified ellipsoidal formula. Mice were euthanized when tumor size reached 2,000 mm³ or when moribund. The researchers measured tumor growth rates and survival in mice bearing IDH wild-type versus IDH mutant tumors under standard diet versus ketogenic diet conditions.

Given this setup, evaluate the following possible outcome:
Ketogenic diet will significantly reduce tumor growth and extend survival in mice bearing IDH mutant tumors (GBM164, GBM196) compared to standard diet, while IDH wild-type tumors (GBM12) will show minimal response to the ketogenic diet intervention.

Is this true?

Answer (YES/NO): NO